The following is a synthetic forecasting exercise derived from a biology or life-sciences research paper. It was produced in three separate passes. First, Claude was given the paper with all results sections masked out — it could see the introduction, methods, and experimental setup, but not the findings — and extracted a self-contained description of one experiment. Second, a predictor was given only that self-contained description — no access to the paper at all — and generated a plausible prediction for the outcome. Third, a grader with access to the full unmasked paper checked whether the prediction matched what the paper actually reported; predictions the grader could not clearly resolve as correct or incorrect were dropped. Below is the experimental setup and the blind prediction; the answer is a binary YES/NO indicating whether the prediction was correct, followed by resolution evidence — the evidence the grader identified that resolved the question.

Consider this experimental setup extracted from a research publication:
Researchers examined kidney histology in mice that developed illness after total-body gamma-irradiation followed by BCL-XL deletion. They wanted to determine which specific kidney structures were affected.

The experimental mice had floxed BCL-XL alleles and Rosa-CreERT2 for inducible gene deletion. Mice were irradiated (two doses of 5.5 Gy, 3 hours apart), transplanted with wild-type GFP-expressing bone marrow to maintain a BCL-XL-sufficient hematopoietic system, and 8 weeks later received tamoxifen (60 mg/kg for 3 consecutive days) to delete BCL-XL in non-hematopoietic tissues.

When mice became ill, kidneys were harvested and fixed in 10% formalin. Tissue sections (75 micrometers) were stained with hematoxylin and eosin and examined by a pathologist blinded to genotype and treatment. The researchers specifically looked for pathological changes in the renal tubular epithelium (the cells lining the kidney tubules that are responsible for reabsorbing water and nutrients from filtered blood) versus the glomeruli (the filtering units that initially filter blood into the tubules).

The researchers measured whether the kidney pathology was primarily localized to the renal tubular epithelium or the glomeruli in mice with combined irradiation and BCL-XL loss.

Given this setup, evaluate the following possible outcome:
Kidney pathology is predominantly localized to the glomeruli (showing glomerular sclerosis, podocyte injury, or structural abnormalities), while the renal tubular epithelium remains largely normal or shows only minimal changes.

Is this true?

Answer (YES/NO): NO